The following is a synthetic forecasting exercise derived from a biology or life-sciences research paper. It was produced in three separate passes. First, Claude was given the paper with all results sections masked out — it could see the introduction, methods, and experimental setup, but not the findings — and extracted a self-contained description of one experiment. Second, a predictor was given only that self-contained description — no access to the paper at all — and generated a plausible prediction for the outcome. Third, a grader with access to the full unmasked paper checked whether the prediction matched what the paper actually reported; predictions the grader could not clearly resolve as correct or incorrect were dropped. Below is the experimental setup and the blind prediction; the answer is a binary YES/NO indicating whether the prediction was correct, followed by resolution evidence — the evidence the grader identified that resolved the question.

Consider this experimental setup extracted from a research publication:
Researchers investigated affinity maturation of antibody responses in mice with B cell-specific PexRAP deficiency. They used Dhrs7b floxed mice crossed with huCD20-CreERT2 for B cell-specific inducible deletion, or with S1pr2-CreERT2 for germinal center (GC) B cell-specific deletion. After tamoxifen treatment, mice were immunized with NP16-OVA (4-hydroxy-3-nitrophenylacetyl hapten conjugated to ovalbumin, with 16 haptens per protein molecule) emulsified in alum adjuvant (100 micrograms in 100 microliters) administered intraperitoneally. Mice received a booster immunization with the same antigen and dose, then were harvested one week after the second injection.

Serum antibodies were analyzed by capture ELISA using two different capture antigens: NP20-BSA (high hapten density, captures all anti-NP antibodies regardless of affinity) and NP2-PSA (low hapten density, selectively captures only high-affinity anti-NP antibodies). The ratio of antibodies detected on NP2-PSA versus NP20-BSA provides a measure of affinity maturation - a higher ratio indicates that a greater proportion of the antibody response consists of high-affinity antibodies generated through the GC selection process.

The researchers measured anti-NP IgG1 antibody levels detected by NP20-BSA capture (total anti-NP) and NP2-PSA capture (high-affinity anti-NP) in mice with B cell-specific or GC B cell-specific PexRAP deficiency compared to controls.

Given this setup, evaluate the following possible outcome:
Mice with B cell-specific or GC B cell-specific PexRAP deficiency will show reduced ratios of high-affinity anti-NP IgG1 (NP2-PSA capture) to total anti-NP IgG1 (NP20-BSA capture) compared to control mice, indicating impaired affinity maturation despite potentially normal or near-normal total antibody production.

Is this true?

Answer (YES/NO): YES